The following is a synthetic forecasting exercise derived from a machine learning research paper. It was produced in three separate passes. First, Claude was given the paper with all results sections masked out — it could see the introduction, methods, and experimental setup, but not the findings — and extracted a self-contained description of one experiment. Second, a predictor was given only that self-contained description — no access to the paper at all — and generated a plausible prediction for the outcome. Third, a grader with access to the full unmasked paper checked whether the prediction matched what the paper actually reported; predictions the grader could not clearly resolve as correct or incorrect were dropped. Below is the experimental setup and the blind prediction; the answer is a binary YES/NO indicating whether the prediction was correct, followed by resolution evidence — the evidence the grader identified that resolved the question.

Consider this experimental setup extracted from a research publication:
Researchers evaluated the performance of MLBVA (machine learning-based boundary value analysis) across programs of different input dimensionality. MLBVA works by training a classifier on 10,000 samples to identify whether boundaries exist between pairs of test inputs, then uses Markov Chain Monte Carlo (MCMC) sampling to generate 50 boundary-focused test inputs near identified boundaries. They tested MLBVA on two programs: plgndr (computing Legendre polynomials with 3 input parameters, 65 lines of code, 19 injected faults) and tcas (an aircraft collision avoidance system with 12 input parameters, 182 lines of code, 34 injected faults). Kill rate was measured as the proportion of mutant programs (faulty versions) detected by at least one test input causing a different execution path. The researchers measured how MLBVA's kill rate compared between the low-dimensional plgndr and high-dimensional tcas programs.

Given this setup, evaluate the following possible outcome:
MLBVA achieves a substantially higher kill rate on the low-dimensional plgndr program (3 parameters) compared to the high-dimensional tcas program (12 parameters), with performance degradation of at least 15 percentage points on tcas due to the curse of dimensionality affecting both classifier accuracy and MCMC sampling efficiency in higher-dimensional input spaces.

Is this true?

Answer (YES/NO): YES